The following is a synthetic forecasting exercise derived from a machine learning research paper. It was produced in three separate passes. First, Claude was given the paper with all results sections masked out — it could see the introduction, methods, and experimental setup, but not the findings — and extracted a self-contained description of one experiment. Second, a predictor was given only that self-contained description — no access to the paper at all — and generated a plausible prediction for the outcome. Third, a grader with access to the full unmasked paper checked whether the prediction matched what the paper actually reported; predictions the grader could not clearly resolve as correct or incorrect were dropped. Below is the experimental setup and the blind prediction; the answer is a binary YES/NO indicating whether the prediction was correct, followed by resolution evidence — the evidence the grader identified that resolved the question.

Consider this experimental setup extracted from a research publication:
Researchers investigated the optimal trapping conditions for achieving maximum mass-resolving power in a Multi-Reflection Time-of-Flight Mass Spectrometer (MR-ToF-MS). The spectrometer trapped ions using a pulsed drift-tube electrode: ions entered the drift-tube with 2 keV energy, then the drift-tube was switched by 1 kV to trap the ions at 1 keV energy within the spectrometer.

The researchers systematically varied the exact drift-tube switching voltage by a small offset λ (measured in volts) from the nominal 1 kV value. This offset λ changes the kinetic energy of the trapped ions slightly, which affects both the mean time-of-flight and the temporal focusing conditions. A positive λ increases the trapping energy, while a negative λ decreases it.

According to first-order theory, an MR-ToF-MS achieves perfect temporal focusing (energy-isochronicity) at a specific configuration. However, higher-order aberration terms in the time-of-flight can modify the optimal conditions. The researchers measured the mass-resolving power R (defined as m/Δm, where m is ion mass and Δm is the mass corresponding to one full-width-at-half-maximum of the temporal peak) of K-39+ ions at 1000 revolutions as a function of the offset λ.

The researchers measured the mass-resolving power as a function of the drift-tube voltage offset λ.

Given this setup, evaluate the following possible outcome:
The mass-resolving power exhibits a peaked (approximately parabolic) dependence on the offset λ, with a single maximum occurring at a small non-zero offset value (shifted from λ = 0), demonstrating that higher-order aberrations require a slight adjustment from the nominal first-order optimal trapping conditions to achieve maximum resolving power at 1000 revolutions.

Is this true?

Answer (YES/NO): YES